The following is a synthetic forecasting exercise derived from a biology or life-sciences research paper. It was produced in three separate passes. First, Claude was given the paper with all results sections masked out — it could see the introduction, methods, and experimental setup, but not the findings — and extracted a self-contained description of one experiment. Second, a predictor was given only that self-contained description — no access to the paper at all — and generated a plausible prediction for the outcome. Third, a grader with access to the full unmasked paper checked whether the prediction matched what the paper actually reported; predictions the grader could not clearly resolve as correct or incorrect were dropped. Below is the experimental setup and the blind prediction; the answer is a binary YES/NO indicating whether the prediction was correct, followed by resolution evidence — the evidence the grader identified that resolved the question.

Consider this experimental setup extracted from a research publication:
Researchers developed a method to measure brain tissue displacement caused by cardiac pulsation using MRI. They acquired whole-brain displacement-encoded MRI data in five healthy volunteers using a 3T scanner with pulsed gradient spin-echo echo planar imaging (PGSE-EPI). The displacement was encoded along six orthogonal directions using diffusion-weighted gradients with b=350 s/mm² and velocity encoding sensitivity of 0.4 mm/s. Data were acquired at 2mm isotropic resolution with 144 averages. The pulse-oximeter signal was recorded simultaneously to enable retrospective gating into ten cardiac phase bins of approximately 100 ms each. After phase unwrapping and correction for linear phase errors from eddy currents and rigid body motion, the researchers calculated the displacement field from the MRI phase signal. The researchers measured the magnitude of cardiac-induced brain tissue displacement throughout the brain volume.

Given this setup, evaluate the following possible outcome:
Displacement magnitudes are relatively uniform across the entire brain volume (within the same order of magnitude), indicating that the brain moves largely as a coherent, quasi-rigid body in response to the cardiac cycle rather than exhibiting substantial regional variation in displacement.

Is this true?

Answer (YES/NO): NO